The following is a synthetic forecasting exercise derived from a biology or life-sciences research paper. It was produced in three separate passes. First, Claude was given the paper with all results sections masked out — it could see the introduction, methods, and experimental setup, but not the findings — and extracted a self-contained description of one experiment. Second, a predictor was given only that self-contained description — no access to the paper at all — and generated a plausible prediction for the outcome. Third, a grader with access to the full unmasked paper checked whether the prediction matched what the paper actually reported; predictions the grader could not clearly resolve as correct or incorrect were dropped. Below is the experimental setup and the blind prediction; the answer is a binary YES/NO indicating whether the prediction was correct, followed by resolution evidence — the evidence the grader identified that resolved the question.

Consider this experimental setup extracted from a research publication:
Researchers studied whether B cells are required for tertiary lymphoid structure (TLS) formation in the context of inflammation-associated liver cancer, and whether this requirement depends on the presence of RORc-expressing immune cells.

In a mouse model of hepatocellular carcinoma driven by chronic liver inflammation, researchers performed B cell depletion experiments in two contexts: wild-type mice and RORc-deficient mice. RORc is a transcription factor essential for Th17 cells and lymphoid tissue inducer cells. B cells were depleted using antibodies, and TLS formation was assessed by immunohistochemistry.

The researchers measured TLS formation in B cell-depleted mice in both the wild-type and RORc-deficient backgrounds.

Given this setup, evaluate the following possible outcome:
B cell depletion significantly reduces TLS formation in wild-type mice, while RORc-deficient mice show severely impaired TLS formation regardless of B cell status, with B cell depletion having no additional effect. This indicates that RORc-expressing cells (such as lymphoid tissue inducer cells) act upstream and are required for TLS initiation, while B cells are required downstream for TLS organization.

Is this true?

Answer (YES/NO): NO